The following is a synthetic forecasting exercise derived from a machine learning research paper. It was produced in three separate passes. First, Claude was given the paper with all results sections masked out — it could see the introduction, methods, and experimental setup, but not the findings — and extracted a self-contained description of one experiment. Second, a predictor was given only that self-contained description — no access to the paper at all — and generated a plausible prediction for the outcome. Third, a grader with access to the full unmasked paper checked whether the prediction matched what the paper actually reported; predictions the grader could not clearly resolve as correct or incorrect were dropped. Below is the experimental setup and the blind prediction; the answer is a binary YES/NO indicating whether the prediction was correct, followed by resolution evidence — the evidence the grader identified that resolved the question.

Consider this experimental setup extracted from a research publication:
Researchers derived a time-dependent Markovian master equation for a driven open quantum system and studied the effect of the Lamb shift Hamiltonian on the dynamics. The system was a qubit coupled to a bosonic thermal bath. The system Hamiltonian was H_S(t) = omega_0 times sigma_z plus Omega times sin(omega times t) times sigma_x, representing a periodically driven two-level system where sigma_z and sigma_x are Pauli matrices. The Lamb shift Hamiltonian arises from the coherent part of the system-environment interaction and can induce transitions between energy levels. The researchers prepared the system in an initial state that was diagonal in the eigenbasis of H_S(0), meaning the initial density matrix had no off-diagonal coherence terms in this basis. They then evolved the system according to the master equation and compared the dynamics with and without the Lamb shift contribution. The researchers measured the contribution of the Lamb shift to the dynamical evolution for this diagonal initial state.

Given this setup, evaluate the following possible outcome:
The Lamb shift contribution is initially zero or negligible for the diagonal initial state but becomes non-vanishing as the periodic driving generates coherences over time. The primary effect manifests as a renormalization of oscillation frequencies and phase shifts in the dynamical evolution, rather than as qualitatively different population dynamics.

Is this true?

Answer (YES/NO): NO